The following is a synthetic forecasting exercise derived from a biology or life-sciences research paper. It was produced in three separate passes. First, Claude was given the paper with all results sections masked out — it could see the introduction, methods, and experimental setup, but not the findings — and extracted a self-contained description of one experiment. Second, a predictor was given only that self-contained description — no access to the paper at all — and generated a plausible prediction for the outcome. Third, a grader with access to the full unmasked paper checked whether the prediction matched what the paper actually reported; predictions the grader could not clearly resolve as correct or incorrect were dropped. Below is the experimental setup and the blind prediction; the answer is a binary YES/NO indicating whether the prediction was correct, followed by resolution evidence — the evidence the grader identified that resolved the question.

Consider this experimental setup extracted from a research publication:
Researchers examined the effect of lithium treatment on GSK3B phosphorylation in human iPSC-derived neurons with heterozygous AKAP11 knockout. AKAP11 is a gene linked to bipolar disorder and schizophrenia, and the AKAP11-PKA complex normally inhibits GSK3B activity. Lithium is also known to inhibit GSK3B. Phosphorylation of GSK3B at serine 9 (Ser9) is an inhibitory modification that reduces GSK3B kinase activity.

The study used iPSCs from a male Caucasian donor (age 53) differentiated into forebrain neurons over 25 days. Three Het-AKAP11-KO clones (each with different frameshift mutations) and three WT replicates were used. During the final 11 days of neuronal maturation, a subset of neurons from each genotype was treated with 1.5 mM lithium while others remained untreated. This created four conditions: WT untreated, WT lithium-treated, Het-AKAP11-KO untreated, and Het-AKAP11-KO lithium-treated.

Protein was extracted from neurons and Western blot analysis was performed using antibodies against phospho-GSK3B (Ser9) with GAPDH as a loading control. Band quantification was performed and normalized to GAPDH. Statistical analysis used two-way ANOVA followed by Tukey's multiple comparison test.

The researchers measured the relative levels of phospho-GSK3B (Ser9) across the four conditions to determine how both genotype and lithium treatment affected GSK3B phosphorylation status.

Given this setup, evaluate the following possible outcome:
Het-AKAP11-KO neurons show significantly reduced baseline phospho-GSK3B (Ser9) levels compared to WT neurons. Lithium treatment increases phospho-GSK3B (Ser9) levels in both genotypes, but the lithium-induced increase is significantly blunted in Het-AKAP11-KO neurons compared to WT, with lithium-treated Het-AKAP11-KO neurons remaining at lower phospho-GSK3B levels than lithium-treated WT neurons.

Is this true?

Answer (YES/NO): NO